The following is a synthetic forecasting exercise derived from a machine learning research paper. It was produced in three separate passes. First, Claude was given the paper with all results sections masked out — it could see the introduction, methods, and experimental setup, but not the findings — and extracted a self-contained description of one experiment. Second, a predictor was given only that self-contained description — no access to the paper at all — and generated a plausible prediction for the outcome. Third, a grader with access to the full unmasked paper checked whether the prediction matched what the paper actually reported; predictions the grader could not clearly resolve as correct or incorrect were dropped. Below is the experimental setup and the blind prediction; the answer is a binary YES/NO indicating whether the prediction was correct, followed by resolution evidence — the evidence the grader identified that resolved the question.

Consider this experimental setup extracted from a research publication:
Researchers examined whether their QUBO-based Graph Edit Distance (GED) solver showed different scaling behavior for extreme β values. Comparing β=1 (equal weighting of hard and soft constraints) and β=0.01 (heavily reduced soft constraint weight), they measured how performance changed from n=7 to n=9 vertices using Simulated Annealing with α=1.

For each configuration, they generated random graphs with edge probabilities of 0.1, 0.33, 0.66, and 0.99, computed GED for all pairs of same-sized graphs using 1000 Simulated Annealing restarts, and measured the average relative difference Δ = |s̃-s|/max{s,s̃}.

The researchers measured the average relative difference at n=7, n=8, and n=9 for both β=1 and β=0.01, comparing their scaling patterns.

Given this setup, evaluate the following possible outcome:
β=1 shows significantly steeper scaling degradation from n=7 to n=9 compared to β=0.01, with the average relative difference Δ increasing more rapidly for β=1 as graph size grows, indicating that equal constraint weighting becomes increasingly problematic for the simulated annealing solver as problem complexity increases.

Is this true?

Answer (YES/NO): NO